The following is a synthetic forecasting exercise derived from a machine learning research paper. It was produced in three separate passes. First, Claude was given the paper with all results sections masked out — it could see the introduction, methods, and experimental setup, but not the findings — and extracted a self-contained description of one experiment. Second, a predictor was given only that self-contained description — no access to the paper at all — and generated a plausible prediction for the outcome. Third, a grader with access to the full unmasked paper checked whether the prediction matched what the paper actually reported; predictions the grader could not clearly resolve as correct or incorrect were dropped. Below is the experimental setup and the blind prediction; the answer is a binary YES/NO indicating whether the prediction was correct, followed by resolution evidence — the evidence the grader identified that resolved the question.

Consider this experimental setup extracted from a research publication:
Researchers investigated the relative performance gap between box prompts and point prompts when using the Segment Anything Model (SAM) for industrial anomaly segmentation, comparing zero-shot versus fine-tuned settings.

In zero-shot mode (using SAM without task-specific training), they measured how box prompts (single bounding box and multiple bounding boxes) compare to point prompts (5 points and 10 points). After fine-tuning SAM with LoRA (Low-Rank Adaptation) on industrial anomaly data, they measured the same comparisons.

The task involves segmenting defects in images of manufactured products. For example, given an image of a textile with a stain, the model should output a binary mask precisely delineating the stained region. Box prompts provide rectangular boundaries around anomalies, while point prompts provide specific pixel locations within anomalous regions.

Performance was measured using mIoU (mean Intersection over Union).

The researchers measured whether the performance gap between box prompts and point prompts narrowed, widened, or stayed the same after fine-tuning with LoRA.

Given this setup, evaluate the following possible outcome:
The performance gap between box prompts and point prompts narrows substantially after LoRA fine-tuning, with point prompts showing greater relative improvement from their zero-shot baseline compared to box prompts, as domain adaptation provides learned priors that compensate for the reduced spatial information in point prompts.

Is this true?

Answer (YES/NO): YES